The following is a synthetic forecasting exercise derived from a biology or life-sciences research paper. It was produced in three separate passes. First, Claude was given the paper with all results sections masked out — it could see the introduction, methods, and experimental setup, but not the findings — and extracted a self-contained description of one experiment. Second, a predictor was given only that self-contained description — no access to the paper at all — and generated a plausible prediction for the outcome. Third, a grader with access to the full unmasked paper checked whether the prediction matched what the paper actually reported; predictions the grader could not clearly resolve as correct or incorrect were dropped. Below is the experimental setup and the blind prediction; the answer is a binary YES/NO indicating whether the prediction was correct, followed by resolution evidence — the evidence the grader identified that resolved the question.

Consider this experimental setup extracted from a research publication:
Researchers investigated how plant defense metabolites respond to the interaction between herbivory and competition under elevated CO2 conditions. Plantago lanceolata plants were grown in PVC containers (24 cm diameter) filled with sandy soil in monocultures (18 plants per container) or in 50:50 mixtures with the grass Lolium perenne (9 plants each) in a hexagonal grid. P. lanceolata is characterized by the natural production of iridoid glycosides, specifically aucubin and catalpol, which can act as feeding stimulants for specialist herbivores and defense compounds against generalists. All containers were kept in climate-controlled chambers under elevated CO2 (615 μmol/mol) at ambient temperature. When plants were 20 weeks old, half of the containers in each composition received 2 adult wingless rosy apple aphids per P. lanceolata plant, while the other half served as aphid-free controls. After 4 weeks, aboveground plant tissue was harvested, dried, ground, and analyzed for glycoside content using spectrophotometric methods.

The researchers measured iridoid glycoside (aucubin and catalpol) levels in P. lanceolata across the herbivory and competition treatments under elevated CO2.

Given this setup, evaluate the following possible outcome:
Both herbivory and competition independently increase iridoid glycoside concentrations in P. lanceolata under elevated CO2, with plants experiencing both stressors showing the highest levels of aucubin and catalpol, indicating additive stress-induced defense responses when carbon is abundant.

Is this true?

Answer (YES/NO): NO